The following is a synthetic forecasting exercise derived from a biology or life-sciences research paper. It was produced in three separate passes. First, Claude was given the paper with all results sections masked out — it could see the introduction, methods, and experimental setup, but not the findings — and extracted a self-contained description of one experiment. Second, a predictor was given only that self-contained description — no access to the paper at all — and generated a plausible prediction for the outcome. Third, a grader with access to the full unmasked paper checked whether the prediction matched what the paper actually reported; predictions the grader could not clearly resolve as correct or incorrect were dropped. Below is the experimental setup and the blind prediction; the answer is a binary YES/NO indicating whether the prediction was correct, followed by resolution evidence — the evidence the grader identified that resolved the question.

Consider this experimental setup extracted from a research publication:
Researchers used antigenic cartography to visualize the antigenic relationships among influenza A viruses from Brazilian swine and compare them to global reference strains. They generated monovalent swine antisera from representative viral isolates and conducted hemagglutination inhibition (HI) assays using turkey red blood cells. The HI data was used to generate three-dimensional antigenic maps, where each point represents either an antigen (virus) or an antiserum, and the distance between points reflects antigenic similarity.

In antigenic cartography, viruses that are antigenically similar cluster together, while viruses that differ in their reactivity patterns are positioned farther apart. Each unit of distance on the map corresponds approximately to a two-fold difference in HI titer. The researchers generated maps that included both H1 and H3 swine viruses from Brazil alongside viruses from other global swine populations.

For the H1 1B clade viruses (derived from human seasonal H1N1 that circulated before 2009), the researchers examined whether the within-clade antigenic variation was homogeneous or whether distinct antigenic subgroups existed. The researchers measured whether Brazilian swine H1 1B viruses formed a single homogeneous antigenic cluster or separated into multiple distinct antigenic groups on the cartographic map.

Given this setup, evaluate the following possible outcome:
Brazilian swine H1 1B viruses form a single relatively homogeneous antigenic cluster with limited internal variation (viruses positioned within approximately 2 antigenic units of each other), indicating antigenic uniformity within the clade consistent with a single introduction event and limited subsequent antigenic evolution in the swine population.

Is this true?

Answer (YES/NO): NO